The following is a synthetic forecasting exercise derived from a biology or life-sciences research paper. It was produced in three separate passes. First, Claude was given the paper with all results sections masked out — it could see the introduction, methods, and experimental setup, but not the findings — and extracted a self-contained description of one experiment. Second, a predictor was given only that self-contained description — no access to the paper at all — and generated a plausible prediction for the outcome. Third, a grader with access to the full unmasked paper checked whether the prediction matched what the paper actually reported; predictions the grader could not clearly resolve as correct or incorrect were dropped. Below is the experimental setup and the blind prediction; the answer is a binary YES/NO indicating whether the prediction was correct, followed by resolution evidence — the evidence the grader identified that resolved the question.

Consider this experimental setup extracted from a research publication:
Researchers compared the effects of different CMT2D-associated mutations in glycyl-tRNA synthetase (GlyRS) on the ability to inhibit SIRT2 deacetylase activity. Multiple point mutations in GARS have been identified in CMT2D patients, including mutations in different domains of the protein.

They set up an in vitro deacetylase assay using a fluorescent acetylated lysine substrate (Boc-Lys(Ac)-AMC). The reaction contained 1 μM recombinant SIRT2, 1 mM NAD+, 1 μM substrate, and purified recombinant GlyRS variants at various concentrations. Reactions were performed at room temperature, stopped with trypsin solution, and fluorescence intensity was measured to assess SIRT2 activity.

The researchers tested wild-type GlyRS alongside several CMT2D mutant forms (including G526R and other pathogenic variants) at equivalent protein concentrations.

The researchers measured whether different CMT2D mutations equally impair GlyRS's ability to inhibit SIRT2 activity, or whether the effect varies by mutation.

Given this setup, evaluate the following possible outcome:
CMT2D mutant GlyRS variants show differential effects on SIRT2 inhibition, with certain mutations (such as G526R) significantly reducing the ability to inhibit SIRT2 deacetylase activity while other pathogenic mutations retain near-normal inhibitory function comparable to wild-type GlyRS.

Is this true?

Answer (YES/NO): NO